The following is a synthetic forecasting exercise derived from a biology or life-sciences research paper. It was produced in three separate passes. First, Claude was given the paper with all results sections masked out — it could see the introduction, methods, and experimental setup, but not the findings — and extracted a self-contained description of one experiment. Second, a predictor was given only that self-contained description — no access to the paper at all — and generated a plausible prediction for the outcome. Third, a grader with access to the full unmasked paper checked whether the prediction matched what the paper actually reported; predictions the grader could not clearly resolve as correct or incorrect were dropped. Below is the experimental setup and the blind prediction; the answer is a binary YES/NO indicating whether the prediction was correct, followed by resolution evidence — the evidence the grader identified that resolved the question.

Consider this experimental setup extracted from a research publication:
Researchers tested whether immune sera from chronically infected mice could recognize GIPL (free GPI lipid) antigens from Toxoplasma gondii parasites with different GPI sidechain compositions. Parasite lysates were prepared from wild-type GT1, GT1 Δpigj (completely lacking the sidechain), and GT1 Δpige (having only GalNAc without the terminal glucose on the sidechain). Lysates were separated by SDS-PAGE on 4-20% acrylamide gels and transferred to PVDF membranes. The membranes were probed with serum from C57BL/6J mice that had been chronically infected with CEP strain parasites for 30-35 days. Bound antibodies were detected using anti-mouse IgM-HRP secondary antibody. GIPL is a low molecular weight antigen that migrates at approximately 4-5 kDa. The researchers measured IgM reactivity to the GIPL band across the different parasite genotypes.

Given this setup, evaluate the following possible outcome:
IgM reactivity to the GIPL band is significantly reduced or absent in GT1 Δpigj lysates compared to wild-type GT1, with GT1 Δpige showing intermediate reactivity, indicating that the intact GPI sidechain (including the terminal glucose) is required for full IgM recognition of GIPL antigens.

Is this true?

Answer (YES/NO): NO